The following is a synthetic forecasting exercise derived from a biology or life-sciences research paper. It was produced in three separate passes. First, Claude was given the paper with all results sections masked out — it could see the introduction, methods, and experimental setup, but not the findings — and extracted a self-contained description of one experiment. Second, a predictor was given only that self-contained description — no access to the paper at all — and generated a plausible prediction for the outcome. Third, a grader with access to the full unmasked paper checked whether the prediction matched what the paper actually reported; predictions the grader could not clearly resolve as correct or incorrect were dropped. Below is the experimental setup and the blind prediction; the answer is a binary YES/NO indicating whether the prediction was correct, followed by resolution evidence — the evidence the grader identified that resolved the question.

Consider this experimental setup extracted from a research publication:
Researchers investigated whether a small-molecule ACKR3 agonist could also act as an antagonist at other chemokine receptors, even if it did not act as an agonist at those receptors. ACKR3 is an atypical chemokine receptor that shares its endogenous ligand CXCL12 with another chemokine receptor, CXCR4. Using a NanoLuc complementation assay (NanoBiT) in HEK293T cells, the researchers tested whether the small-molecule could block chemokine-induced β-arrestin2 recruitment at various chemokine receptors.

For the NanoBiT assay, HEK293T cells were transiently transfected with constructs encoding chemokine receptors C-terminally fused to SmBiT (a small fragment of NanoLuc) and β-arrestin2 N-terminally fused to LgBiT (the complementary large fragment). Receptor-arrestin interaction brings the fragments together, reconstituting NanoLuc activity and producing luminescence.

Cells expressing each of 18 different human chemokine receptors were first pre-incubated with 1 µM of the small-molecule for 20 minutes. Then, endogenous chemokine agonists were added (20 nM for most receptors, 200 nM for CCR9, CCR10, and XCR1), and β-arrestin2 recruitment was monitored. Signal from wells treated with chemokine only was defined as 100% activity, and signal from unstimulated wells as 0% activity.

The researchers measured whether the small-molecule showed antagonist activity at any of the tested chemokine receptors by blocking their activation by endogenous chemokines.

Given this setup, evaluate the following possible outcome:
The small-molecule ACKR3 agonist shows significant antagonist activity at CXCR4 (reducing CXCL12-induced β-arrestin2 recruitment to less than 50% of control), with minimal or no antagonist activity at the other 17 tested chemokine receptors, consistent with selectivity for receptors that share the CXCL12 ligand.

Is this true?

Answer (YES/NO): NO